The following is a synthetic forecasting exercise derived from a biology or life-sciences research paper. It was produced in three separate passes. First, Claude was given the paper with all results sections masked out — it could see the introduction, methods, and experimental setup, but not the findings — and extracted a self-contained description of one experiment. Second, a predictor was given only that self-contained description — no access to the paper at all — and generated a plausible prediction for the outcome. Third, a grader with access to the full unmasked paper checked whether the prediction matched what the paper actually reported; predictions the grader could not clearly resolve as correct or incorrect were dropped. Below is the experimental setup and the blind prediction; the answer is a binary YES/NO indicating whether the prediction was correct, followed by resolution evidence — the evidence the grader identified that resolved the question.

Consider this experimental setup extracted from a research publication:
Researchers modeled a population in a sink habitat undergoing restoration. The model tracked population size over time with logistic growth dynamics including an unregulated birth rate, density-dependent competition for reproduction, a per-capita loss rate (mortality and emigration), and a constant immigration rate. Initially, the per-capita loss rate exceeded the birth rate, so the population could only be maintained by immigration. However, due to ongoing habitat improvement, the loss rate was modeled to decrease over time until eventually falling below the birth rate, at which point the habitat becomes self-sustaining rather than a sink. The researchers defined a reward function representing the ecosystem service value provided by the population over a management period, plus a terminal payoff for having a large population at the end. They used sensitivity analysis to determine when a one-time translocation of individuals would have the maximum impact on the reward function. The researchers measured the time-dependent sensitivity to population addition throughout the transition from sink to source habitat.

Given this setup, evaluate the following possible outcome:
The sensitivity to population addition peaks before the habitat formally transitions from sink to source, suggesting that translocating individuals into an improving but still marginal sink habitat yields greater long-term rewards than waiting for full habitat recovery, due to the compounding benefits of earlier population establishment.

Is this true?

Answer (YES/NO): NO